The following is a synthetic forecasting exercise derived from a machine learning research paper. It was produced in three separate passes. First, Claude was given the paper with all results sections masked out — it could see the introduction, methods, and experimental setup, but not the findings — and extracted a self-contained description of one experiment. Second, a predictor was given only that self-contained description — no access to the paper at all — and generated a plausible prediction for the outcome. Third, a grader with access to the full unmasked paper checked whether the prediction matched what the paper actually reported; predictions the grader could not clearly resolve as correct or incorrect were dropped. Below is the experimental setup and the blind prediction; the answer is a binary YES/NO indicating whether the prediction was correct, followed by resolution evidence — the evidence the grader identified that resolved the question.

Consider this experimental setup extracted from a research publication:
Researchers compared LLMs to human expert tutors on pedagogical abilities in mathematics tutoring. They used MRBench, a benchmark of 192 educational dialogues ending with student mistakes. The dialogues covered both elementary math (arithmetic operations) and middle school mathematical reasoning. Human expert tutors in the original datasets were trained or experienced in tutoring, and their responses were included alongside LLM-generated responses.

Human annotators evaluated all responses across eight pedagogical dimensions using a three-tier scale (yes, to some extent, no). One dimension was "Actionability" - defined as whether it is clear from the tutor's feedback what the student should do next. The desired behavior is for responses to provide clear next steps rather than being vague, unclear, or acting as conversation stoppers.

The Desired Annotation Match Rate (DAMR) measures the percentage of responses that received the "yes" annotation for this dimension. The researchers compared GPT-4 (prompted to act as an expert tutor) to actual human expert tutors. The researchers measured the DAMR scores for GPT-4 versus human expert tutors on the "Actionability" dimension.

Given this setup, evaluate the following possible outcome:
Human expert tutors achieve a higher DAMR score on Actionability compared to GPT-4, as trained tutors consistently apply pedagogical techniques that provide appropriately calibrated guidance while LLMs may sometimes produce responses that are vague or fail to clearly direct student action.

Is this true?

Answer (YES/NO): YES